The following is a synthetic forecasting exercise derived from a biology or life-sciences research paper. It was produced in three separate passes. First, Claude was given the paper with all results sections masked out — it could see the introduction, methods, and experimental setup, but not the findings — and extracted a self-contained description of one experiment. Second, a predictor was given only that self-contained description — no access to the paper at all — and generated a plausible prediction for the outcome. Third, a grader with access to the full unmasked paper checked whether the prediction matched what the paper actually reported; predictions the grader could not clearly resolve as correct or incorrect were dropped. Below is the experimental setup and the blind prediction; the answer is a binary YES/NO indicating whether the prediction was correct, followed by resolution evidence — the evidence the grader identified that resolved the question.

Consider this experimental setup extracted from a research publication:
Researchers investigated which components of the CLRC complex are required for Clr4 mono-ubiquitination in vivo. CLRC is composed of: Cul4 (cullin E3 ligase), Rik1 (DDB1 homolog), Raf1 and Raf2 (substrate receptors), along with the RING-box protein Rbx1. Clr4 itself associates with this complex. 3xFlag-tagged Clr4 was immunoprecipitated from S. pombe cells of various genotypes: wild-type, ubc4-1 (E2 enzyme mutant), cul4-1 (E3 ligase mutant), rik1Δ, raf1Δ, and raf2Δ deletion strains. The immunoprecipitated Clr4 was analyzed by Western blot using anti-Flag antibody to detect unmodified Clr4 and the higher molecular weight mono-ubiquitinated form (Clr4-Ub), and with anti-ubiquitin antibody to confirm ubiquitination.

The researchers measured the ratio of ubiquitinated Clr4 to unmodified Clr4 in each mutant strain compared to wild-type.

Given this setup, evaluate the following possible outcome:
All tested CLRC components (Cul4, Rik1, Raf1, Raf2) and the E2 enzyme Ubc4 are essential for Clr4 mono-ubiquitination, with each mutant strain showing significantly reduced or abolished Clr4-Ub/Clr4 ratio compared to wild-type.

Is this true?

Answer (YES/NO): YES